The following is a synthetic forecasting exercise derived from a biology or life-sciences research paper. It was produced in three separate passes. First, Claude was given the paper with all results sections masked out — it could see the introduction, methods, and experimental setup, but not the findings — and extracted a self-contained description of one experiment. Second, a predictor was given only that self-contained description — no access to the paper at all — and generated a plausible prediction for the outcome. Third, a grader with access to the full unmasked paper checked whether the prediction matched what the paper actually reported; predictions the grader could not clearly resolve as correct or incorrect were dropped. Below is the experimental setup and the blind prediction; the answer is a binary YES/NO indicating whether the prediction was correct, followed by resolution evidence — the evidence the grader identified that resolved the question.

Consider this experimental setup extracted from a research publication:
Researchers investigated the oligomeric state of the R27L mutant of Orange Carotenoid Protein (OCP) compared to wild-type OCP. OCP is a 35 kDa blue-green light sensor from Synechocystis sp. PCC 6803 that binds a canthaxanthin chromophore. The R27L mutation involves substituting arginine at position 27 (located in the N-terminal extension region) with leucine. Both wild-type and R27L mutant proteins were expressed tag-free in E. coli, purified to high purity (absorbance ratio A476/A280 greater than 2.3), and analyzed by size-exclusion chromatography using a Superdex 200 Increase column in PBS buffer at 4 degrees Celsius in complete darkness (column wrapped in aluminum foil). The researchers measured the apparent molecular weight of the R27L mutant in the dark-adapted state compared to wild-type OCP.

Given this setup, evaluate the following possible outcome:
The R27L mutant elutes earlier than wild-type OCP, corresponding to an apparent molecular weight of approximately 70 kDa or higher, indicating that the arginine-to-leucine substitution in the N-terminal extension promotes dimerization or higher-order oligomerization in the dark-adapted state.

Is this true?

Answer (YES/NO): NO